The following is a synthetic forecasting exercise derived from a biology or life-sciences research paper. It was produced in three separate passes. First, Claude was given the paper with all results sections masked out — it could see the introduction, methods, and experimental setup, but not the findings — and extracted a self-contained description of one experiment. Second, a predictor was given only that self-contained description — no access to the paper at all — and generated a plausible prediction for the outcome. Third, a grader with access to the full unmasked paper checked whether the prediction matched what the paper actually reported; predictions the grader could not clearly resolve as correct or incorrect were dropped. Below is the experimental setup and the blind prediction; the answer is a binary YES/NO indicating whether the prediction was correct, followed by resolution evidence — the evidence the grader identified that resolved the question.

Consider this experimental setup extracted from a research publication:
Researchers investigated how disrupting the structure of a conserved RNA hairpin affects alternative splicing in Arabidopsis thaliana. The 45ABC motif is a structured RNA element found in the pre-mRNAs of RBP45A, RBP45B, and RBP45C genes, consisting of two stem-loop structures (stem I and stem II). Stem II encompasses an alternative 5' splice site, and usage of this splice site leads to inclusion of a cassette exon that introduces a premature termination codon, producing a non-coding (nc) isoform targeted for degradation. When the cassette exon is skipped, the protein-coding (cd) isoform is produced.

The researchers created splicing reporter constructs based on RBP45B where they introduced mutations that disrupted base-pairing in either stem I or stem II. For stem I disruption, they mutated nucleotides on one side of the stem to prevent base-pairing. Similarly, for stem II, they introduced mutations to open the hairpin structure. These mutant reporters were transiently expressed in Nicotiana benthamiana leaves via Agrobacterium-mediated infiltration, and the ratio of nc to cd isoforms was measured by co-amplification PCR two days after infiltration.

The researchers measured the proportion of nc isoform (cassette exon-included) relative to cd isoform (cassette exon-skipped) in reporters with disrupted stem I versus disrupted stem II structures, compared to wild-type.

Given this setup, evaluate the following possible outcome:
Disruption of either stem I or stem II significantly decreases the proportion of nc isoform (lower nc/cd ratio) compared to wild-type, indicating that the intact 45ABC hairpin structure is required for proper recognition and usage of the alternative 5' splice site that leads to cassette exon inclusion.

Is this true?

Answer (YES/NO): NO